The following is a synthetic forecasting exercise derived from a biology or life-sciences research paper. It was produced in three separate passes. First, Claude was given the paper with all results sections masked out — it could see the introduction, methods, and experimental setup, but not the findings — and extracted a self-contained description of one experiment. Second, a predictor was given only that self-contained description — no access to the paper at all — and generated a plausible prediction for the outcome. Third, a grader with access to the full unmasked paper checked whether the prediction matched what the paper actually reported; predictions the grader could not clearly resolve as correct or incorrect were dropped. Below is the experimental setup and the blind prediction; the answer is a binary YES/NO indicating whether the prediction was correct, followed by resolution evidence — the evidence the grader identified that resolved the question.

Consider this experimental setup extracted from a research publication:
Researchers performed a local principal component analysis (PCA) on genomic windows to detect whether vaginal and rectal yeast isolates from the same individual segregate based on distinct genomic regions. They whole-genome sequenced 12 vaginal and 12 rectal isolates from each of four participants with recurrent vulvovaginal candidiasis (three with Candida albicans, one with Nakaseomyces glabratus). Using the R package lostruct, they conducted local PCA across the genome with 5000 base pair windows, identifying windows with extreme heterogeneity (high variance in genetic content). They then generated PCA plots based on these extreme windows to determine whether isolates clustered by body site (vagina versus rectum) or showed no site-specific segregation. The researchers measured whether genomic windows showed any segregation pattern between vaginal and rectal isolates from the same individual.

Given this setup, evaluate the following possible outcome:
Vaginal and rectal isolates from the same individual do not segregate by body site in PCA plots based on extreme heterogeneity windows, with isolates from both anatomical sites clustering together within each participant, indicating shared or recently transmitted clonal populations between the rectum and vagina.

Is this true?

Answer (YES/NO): YES